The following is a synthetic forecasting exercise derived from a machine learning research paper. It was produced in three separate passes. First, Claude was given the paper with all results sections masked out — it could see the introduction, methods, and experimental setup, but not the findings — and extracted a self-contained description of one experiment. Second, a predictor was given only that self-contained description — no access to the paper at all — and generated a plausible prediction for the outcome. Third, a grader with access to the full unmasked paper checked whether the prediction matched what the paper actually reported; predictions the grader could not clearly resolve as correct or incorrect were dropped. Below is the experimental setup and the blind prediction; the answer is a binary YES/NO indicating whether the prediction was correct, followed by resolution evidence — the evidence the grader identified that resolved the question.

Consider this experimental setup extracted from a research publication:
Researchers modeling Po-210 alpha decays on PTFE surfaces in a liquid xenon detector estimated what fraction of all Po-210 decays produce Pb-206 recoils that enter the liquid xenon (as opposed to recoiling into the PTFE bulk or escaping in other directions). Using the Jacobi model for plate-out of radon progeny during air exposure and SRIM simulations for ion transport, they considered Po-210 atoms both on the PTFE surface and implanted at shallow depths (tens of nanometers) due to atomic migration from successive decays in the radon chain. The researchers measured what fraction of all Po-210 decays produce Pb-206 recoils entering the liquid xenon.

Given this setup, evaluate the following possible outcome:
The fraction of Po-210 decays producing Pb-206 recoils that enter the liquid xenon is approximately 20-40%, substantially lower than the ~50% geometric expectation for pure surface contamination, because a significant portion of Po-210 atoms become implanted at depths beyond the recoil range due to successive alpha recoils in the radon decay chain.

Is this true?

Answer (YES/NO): YES